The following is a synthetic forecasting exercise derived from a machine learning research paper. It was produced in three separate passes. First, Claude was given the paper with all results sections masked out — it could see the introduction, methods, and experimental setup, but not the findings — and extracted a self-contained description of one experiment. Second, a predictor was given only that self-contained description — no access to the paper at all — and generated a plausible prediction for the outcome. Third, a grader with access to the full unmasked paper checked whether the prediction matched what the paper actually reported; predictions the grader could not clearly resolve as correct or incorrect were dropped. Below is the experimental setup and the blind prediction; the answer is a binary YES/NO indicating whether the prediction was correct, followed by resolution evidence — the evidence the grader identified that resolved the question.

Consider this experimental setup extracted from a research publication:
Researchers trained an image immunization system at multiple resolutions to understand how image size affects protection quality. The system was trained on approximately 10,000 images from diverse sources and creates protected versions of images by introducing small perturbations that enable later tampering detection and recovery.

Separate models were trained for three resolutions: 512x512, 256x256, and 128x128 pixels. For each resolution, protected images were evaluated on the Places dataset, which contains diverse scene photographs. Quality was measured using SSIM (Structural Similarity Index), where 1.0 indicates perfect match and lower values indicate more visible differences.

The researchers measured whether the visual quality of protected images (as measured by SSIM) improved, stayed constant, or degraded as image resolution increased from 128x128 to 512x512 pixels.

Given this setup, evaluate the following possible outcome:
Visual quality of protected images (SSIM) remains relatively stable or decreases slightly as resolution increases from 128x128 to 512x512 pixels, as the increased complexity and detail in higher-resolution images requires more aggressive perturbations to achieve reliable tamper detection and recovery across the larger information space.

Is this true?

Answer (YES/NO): YES